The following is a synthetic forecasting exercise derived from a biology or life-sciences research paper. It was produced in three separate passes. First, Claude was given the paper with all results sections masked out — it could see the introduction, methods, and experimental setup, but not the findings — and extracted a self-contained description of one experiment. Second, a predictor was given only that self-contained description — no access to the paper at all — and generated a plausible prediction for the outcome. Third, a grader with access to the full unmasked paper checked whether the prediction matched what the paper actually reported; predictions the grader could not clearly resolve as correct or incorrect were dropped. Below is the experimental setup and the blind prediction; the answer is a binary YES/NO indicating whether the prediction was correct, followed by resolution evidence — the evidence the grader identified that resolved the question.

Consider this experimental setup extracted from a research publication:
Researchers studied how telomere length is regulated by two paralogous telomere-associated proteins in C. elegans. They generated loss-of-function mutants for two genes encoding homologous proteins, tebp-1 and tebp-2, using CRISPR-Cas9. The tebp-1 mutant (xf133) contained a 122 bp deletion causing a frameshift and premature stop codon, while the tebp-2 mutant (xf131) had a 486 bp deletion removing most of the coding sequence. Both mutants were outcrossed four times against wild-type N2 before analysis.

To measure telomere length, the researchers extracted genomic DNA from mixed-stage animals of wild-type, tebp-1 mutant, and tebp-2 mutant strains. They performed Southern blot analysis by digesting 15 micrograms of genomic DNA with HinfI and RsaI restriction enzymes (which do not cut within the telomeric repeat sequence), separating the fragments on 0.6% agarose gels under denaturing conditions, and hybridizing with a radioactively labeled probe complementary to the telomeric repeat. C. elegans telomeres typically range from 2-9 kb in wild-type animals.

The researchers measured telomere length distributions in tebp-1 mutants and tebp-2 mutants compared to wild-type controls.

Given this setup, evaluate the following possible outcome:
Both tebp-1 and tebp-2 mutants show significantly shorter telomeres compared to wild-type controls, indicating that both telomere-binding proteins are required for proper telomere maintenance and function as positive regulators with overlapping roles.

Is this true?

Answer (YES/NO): NO